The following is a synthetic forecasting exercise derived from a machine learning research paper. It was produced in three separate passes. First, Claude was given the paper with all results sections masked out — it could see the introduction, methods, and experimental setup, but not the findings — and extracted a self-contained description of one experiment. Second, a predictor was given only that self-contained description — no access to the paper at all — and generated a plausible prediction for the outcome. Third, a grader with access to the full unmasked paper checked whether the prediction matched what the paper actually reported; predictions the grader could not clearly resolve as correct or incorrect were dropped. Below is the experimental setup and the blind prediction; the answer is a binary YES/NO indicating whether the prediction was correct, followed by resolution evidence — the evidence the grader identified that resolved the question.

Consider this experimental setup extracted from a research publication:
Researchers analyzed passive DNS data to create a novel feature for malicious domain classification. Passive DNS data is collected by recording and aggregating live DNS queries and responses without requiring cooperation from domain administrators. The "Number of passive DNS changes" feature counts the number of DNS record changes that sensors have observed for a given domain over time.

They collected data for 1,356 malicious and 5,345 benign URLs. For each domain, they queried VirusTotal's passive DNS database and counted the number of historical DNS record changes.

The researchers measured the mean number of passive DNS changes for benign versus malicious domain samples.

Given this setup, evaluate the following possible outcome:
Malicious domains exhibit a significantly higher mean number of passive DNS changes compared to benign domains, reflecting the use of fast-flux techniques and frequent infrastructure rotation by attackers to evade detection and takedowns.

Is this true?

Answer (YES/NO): NO